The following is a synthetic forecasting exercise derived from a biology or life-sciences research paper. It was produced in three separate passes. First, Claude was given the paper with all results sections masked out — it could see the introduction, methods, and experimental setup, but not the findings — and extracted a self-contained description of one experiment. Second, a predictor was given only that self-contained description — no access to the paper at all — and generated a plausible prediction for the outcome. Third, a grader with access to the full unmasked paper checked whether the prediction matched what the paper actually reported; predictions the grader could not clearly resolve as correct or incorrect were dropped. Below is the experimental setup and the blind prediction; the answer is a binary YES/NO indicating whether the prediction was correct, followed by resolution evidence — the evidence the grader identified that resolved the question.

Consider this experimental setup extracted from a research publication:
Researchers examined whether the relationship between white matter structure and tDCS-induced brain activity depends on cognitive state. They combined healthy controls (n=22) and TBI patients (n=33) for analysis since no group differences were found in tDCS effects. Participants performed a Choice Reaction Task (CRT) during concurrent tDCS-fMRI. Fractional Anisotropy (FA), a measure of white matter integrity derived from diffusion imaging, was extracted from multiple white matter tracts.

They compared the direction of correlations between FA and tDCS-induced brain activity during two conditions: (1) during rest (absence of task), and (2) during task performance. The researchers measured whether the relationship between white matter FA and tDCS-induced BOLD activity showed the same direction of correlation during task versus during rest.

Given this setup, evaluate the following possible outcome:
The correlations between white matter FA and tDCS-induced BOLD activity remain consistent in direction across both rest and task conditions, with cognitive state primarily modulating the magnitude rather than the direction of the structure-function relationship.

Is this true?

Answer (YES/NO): NO